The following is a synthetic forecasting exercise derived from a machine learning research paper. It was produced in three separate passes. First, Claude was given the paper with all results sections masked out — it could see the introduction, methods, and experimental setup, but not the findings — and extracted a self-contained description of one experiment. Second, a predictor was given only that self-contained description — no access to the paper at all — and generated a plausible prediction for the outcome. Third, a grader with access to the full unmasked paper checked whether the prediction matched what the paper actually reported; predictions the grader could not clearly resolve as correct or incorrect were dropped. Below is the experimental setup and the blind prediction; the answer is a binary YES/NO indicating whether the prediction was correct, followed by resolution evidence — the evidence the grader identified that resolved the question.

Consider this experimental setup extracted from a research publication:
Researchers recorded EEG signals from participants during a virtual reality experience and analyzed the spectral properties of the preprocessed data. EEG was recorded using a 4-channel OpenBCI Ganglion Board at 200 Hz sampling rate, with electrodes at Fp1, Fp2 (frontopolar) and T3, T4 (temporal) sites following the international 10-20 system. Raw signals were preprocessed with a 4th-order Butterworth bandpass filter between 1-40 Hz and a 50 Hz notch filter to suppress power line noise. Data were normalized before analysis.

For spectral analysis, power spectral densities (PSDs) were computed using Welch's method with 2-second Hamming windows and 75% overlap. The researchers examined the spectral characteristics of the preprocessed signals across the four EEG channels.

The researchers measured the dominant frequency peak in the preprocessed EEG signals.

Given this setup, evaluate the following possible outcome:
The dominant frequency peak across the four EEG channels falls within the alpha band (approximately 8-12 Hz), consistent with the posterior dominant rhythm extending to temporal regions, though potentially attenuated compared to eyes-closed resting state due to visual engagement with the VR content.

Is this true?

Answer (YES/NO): NO